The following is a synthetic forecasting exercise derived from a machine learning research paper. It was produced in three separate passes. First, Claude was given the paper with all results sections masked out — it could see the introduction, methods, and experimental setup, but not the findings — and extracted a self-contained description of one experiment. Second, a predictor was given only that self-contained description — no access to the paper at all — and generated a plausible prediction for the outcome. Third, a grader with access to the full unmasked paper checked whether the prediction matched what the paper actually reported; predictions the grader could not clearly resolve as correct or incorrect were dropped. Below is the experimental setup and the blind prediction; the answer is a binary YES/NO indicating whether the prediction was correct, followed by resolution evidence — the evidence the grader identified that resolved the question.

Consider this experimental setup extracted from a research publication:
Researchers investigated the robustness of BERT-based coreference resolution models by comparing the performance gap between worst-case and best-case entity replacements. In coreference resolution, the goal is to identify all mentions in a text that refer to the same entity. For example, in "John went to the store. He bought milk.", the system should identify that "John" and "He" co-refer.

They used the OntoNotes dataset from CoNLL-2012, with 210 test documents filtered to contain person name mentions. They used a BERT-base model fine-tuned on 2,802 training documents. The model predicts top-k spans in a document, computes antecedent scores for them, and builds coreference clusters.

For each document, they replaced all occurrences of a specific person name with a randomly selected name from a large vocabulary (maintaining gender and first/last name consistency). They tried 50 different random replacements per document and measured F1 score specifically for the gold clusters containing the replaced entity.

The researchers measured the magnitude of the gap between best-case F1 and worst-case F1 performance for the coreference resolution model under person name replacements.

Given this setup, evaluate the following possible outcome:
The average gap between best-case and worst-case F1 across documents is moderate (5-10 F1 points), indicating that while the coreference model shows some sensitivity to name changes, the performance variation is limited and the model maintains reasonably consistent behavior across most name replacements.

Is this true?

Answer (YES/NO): NO